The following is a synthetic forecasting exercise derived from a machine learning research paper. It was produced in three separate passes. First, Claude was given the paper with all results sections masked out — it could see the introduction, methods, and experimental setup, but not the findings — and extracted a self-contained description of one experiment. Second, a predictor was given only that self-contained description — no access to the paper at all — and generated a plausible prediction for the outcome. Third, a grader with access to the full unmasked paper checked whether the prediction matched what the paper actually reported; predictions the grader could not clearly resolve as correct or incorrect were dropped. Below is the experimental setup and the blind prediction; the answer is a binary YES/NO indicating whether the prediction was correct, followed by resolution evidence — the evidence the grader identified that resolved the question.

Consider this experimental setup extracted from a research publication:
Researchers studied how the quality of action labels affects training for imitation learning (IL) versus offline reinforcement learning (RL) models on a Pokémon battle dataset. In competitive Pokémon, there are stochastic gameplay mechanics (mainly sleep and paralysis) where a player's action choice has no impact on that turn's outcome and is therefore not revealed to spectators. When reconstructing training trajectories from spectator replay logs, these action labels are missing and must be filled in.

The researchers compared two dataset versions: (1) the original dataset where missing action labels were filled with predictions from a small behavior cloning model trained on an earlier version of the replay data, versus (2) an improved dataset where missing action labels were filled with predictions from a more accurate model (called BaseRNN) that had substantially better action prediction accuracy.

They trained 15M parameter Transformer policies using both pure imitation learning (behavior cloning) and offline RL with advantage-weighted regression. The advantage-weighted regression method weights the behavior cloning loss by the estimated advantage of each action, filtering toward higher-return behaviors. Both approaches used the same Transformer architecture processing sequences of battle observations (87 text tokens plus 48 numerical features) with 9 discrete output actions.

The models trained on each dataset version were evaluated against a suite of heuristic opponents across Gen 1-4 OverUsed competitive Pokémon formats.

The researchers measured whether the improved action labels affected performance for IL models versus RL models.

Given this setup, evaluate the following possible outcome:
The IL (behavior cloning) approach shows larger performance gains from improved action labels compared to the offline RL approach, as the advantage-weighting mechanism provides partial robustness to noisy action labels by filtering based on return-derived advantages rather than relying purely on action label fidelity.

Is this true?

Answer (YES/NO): YES